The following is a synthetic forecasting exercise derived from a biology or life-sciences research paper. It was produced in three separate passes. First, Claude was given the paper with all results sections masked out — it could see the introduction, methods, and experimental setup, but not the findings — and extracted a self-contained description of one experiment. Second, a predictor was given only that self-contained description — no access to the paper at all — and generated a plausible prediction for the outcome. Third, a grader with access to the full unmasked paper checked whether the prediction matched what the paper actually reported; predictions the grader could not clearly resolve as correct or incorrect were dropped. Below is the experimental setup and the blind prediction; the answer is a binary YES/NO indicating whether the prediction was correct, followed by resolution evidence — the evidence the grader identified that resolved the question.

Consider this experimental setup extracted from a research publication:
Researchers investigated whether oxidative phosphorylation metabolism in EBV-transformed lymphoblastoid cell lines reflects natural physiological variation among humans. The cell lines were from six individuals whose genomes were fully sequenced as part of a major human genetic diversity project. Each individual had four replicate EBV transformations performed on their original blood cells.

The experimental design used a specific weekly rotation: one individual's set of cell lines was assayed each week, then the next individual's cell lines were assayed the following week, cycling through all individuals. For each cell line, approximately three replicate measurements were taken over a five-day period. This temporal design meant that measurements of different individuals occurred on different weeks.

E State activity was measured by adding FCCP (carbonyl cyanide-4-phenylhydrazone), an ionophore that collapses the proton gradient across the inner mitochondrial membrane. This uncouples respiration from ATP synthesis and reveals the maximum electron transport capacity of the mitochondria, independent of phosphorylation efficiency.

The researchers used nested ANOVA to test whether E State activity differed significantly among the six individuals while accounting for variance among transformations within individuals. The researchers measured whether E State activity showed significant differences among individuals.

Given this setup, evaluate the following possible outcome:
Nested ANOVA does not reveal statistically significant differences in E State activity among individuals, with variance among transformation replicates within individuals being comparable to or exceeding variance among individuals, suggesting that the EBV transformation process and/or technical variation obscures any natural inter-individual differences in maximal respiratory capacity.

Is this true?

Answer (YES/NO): NO